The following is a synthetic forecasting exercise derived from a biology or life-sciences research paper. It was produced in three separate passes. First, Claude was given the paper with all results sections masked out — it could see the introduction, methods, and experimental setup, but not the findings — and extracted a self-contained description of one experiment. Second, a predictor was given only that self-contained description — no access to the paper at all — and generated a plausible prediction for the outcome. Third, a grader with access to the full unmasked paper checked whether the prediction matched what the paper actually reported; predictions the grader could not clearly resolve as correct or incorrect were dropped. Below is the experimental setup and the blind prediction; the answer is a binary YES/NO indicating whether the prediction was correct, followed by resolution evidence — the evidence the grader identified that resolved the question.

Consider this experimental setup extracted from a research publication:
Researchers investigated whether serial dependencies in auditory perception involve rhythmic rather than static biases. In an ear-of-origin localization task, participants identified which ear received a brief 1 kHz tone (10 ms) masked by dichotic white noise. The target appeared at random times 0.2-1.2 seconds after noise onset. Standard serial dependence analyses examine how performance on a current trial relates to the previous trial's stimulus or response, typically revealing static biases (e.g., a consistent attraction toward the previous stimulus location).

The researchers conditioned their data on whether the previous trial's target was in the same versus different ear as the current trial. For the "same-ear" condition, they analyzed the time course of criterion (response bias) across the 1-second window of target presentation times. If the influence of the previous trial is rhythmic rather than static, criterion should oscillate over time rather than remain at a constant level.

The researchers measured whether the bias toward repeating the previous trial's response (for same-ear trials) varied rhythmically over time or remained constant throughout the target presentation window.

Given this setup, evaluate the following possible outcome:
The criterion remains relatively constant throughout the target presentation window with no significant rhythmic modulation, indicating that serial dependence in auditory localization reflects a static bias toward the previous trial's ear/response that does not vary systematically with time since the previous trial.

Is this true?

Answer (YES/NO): NO